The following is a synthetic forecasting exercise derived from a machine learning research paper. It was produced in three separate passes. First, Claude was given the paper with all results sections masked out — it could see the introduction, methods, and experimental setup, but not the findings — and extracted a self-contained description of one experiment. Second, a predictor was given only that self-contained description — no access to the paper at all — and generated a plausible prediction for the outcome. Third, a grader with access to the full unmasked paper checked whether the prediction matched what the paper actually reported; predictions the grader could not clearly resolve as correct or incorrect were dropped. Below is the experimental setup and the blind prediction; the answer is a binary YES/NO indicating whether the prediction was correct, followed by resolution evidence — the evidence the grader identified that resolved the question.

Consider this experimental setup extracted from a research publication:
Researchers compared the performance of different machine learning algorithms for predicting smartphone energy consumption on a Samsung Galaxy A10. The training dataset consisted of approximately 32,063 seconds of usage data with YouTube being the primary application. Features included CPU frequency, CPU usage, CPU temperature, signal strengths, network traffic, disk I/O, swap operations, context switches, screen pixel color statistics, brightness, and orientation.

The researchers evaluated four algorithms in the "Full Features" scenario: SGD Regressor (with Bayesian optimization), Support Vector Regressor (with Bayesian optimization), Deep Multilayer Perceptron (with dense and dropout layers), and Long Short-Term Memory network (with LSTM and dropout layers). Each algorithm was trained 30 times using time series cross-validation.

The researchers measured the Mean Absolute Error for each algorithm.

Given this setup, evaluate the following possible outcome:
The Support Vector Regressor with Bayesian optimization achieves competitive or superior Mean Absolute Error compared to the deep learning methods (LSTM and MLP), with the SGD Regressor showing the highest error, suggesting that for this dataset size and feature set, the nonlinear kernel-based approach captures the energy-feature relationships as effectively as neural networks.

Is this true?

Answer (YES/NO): NO